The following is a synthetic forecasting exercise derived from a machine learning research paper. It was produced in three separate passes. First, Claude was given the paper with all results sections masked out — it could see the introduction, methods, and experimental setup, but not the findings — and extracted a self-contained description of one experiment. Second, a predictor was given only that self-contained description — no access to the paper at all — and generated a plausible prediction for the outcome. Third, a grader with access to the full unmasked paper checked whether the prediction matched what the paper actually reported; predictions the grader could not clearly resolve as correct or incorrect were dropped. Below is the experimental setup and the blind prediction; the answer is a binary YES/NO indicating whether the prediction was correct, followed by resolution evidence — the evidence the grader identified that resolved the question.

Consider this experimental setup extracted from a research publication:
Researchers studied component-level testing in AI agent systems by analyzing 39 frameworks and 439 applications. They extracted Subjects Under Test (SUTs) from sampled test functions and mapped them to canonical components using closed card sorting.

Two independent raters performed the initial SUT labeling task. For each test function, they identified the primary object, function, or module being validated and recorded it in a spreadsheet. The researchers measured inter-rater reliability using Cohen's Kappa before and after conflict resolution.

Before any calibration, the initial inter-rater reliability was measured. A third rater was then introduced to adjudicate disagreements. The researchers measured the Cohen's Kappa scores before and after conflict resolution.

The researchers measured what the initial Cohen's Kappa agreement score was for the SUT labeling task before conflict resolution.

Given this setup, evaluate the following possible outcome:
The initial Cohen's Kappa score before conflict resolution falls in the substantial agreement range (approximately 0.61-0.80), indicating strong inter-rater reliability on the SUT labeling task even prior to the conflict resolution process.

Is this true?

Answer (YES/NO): NO